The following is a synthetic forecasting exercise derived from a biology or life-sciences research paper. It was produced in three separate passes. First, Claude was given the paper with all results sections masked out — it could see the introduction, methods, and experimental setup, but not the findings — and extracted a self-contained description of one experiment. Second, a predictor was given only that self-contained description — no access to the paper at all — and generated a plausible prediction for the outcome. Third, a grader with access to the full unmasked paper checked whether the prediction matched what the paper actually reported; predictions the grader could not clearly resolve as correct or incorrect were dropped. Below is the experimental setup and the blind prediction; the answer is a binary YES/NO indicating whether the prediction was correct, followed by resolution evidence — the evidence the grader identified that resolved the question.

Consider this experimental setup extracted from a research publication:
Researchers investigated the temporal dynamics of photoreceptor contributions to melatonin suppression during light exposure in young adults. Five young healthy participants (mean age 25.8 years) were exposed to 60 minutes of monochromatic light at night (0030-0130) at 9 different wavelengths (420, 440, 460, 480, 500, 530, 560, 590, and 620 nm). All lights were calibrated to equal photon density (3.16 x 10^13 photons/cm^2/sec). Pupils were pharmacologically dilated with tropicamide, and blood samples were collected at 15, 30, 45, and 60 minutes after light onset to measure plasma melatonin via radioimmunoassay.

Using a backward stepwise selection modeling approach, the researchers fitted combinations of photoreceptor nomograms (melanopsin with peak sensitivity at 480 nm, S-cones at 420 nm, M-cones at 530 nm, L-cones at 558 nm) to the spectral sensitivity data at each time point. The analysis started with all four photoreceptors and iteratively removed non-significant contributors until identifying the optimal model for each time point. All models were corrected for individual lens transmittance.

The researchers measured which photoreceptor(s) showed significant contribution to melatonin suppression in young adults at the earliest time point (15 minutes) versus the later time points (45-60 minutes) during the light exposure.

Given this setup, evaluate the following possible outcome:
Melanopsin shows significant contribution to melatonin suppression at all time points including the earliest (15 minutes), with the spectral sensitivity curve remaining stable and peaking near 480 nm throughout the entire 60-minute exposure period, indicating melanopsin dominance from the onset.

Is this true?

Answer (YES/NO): YES